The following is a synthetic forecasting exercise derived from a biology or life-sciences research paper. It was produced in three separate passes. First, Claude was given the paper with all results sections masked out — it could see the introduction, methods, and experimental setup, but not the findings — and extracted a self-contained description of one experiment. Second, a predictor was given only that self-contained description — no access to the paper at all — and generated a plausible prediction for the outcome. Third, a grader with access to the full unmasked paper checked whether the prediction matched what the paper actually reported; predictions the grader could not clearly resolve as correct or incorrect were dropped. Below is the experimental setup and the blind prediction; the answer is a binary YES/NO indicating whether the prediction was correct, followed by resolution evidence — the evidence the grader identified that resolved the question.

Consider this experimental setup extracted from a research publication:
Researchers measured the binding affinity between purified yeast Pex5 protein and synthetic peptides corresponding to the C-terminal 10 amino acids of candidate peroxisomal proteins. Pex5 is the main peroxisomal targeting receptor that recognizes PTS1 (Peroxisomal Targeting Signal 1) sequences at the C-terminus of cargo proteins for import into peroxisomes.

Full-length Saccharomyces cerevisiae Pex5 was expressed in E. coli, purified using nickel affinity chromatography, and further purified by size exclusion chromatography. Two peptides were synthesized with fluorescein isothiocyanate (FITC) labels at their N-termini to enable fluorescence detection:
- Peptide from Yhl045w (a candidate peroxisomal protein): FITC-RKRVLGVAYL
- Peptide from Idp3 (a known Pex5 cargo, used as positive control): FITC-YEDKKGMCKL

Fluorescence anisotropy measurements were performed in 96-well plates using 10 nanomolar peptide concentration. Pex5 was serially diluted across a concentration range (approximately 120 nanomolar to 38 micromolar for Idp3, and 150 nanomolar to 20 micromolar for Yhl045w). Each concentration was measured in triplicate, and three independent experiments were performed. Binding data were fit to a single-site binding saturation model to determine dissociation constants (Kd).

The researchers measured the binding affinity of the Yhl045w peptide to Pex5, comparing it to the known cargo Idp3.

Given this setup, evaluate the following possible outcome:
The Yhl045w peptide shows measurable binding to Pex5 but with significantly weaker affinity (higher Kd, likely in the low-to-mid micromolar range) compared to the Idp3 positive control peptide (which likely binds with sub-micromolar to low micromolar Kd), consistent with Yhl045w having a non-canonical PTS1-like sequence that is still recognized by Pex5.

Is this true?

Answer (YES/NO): NO